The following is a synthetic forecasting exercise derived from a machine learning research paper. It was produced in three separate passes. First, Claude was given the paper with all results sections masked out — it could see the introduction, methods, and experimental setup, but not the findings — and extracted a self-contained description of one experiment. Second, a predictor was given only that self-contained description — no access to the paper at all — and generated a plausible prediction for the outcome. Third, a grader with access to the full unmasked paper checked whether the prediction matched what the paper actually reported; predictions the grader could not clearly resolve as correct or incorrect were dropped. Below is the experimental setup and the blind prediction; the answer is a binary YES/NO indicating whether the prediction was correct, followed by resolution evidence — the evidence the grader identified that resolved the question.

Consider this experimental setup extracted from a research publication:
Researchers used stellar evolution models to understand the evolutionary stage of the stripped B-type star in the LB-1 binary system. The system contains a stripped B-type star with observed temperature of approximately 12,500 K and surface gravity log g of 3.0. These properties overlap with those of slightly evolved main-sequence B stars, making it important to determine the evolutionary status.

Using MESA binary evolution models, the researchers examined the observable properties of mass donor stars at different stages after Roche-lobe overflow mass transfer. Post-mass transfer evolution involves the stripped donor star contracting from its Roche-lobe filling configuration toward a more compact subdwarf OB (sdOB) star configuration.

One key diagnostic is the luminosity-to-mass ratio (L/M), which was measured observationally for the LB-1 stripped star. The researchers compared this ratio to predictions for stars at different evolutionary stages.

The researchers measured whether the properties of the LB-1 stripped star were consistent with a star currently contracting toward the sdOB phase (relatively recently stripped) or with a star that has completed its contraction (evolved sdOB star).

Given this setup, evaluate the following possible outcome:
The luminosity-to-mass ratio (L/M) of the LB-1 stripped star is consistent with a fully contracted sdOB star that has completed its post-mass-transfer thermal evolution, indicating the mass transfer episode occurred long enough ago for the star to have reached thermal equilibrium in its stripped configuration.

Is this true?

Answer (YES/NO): NO